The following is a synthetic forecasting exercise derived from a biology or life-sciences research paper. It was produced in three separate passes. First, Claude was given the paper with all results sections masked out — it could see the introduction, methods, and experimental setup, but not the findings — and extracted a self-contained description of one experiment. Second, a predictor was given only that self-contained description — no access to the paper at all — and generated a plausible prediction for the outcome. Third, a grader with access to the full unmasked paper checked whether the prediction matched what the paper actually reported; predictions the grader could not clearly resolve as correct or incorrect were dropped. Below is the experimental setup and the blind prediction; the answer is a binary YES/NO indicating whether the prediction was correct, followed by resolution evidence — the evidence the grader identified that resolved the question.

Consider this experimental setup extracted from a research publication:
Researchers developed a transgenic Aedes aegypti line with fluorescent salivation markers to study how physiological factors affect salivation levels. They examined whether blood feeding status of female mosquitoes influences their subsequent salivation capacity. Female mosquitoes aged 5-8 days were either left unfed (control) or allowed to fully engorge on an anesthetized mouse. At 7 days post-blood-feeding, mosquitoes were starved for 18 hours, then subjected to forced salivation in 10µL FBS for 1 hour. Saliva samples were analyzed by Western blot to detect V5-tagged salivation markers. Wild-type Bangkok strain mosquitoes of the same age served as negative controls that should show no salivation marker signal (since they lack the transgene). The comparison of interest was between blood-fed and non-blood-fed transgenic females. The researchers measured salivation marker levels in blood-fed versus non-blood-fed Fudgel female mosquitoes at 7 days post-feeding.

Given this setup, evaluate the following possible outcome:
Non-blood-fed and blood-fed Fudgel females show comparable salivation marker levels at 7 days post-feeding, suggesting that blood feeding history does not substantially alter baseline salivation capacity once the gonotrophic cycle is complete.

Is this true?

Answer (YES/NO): YES